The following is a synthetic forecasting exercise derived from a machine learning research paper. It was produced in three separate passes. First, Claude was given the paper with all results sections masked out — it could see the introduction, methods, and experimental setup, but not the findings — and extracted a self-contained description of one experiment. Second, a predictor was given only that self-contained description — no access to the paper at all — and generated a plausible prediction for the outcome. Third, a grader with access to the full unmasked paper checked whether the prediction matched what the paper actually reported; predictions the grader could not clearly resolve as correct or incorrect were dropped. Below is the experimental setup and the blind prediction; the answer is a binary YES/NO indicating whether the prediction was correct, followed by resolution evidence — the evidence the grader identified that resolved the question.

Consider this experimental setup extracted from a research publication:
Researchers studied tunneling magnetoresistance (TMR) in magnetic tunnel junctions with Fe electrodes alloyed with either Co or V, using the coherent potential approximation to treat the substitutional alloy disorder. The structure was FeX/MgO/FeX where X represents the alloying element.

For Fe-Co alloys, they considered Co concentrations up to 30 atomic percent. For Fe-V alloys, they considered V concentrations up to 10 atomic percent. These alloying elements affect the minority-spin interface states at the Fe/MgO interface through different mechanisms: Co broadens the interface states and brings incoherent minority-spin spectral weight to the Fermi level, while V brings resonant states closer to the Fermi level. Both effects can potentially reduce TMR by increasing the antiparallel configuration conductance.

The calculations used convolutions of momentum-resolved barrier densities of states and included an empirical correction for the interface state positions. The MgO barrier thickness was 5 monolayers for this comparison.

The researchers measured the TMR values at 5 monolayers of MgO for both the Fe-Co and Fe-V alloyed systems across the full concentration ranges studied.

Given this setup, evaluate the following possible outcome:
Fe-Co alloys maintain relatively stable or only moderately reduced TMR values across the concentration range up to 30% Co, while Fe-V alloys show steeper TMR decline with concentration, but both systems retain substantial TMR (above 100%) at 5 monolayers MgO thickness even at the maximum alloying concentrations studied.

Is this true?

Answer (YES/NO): YES